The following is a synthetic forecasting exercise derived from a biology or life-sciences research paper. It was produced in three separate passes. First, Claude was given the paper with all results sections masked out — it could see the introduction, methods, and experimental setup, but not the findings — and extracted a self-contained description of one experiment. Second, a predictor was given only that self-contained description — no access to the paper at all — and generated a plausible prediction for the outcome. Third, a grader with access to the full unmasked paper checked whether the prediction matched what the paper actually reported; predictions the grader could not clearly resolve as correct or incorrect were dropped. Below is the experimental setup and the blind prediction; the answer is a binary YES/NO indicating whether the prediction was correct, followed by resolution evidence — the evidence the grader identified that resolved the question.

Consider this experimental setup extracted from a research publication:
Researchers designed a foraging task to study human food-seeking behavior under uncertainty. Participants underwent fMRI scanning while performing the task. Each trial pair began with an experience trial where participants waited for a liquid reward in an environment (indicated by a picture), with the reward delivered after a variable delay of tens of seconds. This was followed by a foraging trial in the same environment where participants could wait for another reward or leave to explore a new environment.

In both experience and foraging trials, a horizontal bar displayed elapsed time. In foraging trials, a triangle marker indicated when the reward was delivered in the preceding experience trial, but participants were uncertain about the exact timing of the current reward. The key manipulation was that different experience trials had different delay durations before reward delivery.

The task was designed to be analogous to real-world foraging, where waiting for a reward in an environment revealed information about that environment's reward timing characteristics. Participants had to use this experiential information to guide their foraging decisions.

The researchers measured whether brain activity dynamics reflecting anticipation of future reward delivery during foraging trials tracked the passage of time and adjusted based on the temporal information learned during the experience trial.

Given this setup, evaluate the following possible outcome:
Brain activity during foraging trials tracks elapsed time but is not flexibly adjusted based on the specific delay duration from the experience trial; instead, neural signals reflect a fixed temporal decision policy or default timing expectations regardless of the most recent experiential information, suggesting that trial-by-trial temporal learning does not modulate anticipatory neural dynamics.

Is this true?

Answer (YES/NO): NO